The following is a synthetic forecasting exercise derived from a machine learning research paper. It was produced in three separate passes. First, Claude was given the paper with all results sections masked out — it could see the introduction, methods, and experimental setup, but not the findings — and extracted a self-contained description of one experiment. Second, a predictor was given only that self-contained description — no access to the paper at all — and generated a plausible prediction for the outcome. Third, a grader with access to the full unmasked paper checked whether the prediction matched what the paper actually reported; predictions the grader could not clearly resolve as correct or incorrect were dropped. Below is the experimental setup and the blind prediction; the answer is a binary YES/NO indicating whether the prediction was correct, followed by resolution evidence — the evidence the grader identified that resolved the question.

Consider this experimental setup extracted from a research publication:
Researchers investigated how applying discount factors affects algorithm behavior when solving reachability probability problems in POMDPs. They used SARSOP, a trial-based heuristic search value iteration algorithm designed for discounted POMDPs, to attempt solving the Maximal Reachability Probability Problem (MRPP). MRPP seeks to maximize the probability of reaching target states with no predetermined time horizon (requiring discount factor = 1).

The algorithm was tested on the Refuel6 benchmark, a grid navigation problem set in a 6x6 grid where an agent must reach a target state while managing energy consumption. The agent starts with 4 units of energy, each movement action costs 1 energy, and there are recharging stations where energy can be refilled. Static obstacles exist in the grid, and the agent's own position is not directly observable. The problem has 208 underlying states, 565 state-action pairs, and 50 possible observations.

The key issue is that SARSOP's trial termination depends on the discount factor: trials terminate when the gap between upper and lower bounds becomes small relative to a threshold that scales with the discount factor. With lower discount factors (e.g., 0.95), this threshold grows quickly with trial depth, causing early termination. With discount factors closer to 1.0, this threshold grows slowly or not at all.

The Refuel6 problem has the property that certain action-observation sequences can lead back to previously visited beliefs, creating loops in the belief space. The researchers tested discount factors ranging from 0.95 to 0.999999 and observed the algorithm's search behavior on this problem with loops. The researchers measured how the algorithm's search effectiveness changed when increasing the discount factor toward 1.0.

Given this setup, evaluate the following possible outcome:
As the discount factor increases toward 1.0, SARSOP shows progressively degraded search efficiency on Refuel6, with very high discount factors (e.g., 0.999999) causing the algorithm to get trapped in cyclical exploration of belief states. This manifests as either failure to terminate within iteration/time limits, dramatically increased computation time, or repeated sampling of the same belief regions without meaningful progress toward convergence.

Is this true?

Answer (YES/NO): YES